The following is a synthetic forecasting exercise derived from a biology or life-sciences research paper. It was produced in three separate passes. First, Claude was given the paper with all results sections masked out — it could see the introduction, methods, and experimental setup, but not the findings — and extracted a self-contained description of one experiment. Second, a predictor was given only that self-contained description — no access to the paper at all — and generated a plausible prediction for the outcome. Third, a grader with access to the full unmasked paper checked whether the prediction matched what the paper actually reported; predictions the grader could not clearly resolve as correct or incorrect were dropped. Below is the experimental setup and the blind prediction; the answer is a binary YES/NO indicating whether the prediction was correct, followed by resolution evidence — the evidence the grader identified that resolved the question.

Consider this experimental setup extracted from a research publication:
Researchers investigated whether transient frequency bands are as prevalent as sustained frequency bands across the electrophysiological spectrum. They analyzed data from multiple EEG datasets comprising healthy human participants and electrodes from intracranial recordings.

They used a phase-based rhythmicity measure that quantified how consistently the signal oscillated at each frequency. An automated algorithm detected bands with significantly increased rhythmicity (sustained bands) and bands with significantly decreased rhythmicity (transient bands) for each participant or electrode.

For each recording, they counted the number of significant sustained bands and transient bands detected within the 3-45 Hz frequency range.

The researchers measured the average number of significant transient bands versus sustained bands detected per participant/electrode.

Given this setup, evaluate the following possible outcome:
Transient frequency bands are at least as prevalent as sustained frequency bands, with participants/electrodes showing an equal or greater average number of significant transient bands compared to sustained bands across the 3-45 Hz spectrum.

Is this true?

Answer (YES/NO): YES